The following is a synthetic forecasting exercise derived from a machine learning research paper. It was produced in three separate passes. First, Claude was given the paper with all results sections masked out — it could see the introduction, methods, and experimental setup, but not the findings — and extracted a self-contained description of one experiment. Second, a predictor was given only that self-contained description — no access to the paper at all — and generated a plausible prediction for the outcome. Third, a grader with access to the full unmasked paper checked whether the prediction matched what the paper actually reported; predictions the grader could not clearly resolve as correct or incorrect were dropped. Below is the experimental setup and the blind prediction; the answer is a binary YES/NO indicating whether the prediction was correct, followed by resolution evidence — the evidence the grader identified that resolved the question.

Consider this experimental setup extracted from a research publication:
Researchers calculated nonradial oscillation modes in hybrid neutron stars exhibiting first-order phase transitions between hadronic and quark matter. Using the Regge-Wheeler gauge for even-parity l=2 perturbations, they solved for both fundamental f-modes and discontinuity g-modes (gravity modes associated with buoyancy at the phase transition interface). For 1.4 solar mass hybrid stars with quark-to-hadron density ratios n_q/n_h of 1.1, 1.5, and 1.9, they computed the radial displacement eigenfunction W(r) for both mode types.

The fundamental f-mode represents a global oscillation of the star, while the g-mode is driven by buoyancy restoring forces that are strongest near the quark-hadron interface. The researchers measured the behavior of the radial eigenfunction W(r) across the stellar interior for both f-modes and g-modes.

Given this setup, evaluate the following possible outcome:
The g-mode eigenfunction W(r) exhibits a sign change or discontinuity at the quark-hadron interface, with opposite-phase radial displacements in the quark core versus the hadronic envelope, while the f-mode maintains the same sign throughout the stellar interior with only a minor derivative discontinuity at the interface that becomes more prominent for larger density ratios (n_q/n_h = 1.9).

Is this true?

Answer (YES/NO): NO